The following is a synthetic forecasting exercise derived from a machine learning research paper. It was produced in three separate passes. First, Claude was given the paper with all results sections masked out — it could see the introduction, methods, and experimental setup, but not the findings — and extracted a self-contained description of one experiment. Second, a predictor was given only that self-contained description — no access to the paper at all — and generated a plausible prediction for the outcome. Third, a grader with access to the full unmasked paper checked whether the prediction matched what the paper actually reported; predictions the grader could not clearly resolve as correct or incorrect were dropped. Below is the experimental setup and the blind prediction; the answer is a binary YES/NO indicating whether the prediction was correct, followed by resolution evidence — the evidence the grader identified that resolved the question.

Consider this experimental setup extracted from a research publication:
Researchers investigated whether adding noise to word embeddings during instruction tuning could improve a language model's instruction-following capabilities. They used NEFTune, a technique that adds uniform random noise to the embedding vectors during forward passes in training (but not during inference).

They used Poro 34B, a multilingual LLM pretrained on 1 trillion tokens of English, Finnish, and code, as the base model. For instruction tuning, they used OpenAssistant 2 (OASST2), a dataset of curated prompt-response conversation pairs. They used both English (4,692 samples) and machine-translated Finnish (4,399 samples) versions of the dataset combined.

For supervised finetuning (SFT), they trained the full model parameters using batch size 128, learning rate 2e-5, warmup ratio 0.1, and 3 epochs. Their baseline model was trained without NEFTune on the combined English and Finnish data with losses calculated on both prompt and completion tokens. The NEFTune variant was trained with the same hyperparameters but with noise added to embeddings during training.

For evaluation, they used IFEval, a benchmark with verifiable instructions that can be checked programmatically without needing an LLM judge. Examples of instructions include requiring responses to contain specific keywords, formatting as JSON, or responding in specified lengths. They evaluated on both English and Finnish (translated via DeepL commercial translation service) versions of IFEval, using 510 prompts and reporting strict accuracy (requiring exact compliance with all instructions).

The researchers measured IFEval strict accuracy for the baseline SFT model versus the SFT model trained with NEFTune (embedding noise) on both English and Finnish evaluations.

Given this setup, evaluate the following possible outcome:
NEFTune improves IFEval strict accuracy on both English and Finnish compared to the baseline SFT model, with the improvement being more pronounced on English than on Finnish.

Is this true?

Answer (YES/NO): NO